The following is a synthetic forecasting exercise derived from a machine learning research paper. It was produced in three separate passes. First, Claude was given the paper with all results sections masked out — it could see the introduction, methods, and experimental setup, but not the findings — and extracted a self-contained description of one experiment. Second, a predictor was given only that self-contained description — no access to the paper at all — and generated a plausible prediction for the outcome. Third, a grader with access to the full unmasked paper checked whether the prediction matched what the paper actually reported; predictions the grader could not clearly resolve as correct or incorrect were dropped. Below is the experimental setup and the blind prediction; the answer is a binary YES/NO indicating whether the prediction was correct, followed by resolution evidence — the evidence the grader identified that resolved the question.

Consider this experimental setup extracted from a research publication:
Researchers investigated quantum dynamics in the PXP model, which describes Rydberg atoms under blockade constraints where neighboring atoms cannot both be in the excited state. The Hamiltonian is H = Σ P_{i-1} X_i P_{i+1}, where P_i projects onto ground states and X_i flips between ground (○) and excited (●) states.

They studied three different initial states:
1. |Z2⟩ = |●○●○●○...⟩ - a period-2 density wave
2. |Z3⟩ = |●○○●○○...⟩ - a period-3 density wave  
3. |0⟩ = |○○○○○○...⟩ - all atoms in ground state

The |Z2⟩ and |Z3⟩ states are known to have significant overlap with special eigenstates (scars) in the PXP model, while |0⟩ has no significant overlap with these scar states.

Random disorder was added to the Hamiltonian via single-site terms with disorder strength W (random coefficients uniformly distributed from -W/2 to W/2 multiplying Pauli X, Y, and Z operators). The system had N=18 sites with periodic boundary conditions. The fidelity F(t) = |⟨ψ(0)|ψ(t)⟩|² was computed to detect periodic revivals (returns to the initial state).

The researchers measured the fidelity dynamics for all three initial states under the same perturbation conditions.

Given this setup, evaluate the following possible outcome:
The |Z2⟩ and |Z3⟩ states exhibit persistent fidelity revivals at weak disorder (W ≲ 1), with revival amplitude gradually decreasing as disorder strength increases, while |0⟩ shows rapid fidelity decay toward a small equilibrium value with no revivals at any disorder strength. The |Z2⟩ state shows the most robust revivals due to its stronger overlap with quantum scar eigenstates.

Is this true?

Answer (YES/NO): NO